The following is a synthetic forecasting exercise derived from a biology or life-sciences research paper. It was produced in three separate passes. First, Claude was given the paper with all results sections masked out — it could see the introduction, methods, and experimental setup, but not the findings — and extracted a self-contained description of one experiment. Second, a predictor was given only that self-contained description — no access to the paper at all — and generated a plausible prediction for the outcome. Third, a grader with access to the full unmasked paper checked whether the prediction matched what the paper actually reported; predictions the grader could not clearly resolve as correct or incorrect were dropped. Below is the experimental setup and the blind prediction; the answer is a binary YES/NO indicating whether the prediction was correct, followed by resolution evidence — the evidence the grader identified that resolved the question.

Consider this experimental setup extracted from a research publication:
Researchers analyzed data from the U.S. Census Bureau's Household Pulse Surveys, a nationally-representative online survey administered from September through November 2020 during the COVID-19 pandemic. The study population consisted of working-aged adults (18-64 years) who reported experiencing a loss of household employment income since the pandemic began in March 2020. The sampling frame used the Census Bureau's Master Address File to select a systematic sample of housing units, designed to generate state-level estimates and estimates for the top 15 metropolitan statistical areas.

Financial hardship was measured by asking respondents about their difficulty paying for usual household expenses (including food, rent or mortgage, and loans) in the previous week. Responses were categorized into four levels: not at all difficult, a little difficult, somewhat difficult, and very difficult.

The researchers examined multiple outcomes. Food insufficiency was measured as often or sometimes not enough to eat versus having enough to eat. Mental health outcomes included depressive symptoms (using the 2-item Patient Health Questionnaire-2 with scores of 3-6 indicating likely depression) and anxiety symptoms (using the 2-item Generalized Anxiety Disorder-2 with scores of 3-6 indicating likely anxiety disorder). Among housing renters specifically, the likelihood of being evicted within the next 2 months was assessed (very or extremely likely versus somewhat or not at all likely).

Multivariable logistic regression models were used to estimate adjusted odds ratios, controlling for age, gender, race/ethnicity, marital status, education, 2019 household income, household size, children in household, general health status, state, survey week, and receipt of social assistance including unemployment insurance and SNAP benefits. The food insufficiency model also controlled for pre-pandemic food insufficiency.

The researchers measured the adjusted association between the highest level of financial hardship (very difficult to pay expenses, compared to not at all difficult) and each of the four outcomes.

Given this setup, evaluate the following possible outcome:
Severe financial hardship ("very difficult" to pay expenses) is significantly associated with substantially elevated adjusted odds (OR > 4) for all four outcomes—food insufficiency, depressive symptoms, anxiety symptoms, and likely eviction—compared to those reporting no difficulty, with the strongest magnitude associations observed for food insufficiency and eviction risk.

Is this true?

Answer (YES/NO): YES